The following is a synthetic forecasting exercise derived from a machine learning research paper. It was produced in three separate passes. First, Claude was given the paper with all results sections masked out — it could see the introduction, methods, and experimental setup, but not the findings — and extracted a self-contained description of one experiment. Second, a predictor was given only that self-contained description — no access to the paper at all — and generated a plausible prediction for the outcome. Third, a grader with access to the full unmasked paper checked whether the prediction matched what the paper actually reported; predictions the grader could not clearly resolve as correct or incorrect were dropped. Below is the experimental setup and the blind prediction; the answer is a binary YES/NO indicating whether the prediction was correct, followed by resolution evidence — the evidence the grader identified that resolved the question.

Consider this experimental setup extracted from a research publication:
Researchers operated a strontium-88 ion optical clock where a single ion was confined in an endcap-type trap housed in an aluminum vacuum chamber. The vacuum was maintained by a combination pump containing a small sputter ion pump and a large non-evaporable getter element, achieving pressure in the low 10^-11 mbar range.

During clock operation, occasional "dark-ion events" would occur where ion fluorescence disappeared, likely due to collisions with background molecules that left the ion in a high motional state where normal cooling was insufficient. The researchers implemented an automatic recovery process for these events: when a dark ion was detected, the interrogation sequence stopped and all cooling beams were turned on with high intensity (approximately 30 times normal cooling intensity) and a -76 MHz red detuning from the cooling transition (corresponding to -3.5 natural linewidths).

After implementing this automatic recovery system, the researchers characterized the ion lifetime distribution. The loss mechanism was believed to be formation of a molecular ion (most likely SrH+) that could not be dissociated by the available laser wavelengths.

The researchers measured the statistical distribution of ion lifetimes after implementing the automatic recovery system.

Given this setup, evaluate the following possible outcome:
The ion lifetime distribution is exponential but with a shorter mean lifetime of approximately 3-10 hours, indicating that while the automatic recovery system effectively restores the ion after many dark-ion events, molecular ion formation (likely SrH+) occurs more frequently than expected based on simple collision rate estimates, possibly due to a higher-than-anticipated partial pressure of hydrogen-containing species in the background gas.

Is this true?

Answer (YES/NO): NO